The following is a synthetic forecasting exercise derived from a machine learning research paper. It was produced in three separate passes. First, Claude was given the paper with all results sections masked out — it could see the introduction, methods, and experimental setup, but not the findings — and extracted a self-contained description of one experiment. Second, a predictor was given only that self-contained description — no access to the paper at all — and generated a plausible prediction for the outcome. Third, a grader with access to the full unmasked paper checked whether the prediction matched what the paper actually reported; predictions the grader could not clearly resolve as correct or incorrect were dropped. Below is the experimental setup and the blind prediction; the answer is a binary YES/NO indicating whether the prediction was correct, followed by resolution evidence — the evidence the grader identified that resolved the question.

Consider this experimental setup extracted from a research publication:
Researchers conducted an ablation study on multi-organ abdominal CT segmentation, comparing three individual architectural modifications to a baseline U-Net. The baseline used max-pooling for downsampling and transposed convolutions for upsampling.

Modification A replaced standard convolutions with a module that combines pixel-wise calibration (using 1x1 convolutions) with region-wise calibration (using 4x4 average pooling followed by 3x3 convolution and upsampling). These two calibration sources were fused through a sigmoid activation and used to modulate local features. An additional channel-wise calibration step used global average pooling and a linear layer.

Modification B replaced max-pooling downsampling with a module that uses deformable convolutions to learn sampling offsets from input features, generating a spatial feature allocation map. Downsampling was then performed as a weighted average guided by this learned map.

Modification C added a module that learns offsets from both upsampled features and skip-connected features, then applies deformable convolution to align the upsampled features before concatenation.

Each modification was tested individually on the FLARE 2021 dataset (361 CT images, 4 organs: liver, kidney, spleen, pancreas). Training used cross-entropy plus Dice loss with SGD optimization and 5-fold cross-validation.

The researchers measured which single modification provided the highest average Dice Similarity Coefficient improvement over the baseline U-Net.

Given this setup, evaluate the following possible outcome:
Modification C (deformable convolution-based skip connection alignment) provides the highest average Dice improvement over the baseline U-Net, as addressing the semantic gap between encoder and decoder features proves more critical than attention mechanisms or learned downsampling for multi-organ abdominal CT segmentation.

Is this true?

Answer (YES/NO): NO